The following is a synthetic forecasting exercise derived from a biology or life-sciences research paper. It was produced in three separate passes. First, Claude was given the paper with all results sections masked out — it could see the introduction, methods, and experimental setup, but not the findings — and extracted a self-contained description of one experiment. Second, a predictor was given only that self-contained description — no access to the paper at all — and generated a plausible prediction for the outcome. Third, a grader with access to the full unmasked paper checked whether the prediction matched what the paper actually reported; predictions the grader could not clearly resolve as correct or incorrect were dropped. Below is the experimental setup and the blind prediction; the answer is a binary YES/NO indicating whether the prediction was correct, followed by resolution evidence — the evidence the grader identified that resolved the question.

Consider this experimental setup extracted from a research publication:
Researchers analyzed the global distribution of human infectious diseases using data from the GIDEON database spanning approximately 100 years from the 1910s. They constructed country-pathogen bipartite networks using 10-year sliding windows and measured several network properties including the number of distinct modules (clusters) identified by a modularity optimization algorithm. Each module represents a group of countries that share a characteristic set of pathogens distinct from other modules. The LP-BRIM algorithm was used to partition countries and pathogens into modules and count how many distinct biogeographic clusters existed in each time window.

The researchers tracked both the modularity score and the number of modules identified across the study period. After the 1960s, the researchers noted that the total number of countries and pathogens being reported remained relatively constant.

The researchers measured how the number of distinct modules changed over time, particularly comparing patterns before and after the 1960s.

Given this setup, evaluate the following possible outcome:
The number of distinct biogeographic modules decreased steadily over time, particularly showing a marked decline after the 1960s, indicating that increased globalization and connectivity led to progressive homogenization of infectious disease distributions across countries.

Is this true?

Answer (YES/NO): YES